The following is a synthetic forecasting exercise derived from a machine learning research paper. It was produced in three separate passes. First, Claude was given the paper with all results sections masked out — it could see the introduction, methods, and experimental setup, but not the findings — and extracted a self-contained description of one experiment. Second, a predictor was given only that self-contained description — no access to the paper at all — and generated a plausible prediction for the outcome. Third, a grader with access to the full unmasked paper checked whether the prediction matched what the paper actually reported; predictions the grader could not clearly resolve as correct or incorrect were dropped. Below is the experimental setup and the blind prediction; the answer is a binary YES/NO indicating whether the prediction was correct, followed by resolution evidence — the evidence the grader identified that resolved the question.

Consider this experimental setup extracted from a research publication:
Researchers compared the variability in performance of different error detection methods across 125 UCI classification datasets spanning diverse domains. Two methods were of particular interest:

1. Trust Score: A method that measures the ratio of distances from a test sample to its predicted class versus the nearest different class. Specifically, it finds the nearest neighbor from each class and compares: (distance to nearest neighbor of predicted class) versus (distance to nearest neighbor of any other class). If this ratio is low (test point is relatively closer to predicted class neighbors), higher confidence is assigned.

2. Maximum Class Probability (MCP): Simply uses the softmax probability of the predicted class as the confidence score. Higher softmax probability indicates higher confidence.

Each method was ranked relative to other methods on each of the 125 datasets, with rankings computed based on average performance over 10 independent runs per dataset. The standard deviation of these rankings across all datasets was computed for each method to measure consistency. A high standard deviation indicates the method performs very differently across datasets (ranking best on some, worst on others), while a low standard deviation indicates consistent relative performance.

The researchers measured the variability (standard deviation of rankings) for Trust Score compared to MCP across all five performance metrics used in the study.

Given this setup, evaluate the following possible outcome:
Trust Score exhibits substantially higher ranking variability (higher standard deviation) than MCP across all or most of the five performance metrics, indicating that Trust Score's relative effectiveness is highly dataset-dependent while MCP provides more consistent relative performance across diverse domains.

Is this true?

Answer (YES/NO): YES